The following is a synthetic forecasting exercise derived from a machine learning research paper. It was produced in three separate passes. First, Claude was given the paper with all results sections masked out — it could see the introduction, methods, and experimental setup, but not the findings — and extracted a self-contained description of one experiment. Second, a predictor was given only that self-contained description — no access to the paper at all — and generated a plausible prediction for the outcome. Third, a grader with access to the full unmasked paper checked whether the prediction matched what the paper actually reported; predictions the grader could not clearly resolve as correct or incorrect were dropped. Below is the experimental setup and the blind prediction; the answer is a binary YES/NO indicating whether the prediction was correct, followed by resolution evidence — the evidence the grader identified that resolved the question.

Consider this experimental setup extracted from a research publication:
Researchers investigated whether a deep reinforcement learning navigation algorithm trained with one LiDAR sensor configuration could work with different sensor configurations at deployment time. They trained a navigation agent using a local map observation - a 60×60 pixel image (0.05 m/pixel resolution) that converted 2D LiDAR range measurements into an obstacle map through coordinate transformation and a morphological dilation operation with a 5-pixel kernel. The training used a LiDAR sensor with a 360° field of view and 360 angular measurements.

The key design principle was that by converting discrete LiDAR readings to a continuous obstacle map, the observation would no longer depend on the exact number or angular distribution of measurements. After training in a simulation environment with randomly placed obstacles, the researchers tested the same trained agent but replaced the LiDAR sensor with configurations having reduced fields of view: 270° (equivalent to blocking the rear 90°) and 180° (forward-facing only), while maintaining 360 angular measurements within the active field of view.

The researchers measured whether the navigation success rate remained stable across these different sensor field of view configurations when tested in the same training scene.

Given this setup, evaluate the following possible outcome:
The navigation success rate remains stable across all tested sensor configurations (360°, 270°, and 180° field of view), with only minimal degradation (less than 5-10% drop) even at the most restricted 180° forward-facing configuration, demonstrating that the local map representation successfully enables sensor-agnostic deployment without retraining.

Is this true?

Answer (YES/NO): YES